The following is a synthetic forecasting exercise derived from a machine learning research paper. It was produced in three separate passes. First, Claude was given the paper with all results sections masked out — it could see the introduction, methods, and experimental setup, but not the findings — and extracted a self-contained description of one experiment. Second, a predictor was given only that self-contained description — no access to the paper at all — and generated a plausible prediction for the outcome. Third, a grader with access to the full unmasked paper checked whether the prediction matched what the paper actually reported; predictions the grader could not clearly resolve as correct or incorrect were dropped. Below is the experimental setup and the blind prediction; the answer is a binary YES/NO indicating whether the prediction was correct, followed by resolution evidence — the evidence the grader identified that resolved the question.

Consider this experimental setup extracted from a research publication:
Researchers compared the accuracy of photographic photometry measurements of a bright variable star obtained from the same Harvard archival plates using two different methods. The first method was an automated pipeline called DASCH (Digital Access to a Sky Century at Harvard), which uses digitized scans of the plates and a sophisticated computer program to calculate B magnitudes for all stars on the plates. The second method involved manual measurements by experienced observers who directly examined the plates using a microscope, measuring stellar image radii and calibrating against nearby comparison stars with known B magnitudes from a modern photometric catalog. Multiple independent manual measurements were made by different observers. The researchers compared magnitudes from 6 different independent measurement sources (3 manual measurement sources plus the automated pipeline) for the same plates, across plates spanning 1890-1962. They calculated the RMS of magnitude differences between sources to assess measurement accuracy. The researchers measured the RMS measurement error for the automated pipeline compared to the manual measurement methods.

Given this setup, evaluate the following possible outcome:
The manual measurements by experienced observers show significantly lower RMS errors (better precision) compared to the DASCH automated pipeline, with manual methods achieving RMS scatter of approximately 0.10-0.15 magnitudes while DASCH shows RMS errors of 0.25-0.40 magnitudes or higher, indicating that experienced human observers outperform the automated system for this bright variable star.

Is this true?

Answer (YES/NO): YES